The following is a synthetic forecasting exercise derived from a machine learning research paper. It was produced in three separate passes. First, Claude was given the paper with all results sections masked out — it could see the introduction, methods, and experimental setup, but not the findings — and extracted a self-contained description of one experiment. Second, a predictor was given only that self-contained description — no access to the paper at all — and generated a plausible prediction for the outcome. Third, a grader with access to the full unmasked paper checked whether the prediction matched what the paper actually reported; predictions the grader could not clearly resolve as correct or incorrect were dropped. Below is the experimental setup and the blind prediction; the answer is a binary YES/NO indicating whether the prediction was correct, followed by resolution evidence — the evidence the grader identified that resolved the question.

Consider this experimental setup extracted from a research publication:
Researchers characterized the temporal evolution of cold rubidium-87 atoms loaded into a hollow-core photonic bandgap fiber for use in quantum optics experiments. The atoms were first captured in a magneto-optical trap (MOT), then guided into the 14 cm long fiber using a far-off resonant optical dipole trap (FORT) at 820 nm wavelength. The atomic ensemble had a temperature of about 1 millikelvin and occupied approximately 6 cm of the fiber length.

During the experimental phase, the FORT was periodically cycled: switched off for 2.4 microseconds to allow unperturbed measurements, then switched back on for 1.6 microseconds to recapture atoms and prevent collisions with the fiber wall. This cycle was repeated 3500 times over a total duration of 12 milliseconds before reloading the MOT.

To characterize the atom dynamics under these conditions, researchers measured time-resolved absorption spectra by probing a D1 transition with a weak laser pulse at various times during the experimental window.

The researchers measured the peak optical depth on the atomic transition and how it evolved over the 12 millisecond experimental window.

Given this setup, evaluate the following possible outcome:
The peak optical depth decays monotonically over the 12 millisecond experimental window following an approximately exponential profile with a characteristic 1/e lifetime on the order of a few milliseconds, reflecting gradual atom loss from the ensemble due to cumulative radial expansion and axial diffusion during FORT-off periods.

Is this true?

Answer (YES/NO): YES